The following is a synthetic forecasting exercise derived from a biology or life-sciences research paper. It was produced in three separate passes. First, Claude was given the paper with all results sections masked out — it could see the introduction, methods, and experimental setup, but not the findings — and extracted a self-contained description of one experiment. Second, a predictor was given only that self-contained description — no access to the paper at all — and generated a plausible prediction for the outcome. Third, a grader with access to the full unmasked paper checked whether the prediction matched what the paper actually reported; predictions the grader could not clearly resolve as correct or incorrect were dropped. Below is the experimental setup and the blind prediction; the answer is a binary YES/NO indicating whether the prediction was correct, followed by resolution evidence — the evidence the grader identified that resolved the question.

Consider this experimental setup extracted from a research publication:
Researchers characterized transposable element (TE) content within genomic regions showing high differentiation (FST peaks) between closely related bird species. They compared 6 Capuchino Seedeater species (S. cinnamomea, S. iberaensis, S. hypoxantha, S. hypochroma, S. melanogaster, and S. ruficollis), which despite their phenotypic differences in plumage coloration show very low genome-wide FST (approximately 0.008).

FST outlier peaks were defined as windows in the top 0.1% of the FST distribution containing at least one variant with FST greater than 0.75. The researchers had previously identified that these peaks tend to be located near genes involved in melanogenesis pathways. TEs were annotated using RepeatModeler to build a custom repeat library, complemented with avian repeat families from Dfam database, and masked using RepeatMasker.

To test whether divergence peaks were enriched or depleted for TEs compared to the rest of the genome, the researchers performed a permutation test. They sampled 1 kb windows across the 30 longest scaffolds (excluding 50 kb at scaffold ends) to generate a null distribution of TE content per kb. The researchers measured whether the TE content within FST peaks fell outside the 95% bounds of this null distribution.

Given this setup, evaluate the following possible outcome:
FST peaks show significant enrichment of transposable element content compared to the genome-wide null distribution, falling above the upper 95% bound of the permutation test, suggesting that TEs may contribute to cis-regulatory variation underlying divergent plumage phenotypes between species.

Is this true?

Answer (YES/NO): NO